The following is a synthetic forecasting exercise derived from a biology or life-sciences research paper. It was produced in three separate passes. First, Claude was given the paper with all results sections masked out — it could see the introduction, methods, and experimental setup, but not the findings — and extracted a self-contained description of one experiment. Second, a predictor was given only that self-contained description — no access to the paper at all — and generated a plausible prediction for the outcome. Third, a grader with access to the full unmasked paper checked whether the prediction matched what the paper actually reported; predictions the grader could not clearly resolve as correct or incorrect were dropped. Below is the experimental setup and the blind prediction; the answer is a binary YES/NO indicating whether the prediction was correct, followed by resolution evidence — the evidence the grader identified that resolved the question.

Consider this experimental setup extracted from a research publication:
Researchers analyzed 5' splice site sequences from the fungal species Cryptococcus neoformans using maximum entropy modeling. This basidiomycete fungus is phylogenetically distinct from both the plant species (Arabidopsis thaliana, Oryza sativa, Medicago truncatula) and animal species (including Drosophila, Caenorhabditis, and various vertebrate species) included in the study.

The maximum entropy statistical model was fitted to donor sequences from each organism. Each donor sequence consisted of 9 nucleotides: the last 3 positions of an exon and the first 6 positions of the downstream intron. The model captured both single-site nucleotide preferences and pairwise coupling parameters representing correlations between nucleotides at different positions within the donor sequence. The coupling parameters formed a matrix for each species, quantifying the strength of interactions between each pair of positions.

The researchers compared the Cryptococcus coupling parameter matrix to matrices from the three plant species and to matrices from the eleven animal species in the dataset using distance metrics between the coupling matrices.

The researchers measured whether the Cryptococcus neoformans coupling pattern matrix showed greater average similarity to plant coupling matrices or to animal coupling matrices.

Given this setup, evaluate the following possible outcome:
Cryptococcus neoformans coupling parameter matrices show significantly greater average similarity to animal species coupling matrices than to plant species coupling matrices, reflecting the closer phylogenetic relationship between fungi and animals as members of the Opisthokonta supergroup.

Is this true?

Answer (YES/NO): NO